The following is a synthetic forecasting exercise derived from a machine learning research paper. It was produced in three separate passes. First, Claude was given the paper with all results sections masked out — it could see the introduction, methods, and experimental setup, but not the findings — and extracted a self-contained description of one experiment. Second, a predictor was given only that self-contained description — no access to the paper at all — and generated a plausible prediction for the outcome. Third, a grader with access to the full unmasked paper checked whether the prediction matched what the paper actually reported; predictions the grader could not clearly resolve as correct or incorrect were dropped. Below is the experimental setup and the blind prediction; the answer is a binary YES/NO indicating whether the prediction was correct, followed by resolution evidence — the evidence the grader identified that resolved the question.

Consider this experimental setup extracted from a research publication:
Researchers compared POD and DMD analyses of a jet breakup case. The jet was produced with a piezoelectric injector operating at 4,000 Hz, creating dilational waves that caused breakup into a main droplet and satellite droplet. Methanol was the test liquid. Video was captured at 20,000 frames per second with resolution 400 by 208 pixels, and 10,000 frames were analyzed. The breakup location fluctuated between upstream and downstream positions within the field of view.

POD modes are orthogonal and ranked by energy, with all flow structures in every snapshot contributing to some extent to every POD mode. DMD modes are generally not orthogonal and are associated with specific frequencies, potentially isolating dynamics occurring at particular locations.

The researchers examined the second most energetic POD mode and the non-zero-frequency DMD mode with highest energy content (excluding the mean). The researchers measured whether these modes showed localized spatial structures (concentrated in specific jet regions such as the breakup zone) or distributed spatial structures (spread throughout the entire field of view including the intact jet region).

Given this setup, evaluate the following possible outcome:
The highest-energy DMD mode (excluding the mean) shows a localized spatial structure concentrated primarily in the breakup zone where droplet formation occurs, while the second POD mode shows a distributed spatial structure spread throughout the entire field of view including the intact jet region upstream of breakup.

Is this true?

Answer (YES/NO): NO